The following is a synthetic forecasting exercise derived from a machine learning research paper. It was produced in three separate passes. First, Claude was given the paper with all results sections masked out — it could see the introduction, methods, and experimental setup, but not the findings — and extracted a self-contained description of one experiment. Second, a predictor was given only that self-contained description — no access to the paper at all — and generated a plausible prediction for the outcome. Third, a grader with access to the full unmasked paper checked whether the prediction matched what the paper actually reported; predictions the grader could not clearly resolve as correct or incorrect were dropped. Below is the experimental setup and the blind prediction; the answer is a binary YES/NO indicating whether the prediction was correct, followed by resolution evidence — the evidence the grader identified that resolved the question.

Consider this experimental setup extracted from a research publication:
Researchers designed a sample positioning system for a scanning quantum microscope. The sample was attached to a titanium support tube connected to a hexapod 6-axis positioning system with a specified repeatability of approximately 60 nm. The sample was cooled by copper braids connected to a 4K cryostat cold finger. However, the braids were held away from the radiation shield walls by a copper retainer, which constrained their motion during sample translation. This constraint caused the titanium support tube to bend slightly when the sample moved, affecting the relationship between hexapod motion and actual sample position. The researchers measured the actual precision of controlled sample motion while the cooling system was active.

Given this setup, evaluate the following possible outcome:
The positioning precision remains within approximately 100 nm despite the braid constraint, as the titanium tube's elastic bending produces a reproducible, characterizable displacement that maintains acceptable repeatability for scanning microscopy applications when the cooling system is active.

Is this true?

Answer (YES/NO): NO